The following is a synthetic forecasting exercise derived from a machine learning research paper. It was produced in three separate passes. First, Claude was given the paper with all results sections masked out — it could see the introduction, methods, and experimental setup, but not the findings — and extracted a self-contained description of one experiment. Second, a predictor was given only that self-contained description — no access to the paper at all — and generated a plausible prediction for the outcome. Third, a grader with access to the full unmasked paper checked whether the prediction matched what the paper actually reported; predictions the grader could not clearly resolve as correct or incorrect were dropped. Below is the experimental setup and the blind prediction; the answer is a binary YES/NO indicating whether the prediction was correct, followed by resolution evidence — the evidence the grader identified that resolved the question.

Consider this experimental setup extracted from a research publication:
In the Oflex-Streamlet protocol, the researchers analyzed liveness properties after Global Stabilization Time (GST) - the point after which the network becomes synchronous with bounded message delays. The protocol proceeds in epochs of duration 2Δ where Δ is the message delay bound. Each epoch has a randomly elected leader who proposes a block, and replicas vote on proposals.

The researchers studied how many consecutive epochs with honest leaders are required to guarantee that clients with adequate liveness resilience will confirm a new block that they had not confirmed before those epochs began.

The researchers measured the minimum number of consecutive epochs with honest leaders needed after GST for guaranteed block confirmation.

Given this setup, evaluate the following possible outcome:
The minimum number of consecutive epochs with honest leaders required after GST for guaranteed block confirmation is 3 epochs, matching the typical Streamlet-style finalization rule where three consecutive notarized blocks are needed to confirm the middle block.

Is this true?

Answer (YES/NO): NO